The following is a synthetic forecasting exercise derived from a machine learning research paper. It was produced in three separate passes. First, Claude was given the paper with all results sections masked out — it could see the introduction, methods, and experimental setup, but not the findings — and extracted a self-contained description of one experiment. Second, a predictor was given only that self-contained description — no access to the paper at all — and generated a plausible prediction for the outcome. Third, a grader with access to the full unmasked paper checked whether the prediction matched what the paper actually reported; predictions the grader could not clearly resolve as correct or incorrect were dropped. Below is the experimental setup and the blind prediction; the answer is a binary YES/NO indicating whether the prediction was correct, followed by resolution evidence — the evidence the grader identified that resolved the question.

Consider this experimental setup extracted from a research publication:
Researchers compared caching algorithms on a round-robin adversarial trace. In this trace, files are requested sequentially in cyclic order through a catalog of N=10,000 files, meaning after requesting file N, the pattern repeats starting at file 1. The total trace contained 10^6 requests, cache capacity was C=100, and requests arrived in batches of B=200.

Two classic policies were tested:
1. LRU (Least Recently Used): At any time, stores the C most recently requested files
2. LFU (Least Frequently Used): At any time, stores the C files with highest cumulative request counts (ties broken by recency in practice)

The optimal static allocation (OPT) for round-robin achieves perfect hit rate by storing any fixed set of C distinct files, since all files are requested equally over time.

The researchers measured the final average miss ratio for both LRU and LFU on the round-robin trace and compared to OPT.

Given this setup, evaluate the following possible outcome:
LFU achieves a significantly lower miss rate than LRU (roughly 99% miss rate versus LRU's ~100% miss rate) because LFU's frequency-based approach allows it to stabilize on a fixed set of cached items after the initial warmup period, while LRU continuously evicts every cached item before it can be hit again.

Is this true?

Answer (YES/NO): NO